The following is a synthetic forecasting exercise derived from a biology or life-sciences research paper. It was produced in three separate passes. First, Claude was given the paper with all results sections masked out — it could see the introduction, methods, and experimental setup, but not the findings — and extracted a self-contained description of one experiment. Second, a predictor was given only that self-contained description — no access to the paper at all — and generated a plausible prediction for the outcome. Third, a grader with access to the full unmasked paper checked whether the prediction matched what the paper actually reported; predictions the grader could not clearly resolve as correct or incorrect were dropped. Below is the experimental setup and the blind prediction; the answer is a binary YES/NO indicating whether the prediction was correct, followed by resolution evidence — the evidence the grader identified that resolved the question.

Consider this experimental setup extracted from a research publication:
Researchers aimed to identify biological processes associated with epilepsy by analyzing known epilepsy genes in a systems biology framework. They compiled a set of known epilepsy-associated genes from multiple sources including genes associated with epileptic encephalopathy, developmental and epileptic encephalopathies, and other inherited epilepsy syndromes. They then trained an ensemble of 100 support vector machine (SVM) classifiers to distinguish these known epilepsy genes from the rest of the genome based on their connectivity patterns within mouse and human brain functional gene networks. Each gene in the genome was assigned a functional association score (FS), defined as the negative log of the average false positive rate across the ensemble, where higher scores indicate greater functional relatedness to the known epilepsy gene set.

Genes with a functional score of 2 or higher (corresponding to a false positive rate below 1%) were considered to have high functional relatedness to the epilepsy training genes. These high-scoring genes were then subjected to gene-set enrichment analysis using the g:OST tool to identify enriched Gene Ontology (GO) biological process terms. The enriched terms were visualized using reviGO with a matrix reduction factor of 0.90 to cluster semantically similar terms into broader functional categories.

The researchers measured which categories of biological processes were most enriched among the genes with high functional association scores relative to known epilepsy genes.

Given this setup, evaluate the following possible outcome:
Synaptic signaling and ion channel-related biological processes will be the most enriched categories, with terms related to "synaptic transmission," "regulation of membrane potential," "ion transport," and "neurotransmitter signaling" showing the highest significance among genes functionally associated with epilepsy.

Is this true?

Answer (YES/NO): NO